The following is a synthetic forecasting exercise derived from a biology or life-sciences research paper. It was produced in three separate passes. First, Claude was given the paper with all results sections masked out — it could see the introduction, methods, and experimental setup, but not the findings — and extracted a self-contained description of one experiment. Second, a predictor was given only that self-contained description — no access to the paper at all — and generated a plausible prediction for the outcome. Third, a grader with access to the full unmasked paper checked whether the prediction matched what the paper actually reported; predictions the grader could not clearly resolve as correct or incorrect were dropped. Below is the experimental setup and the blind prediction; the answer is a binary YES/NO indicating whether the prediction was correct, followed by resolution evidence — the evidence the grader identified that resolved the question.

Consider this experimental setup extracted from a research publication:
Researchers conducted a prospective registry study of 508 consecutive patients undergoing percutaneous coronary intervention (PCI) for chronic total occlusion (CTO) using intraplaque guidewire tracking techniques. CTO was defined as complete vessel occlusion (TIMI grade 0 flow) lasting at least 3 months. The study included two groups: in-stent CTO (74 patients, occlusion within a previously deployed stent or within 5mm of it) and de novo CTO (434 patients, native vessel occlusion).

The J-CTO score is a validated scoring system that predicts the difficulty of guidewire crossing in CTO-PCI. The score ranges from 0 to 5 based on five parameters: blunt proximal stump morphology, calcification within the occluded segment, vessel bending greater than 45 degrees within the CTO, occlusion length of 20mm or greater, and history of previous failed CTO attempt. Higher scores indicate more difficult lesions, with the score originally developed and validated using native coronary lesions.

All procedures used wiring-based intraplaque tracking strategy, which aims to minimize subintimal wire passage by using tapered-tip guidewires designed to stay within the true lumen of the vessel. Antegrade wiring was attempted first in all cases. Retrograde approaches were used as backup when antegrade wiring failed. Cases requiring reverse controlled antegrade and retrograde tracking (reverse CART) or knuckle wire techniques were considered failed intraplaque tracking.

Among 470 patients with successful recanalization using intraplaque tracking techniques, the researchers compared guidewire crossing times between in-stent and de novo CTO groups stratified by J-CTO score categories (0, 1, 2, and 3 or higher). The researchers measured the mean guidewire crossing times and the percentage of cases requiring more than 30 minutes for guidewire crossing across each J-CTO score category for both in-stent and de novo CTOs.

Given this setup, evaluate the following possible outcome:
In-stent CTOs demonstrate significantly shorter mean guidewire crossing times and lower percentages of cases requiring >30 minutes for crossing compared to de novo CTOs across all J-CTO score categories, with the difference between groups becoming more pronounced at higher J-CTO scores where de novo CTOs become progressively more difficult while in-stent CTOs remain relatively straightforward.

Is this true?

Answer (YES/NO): NO